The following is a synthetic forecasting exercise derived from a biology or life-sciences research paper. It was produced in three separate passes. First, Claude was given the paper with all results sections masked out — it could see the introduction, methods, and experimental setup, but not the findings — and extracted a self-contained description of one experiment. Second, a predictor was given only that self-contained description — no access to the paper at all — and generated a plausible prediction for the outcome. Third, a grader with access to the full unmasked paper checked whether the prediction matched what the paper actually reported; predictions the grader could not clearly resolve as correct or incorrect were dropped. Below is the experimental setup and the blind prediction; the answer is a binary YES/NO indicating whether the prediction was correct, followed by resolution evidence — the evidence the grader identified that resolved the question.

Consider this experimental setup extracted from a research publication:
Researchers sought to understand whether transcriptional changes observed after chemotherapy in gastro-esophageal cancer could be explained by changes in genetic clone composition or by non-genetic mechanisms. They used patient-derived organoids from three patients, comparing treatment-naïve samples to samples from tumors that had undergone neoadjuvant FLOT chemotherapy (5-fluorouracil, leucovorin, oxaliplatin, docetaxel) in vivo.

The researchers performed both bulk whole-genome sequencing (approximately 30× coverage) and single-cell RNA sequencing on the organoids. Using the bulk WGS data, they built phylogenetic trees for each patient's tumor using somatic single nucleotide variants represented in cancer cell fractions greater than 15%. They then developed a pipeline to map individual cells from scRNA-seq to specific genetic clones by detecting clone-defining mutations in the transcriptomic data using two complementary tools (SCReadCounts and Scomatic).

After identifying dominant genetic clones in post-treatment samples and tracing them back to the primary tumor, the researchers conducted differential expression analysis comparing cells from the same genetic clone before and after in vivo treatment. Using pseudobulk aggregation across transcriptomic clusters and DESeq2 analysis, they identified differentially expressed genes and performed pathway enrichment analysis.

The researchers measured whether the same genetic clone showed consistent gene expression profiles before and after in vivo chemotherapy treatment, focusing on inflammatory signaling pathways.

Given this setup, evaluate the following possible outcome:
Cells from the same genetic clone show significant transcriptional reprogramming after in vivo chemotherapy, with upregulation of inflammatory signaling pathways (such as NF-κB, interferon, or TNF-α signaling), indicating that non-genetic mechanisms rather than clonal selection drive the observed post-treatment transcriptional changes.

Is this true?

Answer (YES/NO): NO